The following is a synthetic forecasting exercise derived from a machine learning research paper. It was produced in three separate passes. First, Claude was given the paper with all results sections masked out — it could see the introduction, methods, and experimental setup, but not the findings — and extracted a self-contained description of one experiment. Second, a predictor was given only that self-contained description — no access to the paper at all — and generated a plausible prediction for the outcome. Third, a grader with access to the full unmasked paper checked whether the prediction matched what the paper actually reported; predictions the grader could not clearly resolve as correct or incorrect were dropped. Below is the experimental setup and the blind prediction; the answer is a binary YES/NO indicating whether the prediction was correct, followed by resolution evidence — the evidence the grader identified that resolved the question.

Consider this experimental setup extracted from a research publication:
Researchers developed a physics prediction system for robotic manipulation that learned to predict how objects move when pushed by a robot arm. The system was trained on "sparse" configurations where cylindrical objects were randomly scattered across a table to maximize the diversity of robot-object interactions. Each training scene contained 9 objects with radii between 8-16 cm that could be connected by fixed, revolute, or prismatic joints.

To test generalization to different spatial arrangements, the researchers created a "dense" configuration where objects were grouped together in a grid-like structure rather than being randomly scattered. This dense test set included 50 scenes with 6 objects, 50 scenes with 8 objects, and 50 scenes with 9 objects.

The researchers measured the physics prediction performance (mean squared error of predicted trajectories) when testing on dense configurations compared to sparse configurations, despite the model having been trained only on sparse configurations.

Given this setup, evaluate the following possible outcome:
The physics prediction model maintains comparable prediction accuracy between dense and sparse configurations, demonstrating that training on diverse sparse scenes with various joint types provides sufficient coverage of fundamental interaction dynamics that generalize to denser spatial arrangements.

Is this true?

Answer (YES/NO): NO